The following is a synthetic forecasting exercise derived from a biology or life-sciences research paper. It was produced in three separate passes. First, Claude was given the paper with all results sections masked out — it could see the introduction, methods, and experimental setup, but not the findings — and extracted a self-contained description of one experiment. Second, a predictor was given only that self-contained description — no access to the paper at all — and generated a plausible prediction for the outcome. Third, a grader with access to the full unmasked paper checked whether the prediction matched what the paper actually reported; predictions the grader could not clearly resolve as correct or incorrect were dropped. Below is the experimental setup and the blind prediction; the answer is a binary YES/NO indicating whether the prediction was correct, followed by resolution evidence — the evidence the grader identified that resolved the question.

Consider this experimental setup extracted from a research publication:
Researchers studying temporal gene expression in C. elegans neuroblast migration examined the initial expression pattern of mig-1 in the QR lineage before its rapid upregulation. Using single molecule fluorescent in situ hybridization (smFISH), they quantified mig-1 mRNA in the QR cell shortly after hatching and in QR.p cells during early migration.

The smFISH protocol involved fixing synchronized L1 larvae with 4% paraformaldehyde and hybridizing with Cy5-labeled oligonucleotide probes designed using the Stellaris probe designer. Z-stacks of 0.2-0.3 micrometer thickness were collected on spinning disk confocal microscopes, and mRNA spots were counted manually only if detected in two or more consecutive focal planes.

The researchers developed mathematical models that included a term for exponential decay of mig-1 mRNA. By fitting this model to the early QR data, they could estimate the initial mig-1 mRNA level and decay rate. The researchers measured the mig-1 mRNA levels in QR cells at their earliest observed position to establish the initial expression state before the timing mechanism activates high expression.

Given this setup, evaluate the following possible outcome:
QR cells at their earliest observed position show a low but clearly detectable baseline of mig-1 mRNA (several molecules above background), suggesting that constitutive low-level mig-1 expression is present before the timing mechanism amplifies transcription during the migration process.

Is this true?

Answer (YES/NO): NO